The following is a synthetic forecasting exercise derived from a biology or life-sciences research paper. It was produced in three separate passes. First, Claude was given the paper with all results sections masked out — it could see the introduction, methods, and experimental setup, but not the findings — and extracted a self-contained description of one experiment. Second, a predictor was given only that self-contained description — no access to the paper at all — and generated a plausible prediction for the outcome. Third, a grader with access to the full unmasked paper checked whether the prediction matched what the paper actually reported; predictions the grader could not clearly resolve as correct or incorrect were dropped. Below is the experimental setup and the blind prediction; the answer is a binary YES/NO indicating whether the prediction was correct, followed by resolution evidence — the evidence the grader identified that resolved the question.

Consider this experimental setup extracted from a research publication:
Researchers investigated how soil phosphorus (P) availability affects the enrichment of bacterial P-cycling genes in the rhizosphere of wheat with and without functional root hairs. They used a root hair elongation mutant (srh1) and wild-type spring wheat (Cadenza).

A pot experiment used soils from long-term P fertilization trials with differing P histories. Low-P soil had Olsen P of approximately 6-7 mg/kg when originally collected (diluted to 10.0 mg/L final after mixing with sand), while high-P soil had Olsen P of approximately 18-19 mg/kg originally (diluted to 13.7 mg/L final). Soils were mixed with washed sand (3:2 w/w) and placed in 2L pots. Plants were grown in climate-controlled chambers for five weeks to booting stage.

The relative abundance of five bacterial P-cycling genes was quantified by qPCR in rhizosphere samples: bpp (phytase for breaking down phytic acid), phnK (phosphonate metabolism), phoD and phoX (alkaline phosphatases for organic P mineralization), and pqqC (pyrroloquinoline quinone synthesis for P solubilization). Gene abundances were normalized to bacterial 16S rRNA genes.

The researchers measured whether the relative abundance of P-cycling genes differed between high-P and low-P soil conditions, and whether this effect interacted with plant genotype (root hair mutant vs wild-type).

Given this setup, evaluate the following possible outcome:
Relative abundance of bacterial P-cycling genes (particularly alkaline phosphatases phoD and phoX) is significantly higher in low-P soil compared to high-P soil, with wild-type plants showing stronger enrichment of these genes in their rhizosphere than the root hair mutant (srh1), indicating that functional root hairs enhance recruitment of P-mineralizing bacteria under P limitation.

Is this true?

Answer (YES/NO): NO